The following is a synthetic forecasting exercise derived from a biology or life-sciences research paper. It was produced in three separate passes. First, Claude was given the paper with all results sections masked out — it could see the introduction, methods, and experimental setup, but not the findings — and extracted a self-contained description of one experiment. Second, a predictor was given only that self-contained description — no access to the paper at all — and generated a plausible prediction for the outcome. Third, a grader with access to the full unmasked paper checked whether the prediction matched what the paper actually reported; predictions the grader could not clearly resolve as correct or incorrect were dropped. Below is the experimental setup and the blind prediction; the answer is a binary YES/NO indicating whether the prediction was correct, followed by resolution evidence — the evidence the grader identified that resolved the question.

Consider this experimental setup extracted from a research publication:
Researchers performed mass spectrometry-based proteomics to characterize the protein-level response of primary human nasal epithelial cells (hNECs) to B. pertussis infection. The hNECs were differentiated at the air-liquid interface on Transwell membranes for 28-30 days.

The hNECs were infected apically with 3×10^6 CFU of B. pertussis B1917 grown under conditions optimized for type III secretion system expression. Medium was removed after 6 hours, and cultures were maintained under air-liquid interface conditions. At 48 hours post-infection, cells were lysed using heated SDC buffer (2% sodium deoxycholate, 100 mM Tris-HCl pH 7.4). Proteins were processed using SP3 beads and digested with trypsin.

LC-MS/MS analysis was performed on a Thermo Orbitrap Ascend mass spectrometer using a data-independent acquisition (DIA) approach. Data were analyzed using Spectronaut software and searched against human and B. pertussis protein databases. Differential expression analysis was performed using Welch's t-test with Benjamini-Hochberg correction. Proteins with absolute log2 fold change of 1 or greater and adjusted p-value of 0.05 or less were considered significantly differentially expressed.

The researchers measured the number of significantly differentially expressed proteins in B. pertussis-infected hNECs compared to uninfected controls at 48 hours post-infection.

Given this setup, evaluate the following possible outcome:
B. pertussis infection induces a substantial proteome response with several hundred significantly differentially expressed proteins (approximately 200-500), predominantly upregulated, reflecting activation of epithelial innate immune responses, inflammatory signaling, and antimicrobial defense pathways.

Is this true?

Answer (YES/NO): NO